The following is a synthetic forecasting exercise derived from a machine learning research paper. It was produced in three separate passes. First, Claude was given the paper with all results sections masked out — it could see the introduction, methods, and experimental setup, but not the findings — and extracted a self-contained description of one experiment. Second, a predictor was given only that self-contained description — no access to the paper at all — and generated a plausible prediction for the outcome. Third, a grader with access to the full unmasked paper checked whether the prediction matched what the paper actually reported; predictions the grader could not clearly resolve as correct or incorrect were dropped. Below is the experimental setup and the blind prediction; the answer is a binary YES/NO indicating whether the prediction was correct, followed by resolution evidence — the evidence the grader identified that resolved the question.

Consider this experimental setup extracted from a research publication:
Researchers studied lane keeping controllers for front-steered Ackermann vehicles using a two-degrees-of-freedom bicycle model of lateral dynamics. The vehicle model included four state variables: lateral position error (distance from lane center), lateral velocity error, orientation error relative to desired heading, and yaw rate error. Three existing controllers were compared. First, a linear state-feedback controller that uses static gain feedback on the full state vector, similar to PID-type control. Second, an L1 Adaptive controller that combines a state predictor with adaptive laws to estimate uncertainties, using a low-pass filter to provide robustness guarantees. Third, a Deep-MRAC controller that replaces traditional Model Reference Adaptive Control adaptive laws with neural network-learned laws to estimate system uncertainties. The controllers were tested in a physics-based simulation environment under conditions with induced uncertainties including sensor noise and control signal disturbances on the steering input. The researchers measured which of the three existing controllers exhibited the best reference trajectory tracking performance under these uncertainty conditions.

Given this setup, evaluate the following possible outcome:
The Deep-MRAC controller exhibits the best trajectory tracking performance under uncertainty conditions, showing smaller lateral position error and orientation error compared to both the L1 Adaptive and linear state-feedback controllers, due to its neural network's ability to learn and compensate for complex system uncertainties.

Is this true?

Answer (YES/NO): NO